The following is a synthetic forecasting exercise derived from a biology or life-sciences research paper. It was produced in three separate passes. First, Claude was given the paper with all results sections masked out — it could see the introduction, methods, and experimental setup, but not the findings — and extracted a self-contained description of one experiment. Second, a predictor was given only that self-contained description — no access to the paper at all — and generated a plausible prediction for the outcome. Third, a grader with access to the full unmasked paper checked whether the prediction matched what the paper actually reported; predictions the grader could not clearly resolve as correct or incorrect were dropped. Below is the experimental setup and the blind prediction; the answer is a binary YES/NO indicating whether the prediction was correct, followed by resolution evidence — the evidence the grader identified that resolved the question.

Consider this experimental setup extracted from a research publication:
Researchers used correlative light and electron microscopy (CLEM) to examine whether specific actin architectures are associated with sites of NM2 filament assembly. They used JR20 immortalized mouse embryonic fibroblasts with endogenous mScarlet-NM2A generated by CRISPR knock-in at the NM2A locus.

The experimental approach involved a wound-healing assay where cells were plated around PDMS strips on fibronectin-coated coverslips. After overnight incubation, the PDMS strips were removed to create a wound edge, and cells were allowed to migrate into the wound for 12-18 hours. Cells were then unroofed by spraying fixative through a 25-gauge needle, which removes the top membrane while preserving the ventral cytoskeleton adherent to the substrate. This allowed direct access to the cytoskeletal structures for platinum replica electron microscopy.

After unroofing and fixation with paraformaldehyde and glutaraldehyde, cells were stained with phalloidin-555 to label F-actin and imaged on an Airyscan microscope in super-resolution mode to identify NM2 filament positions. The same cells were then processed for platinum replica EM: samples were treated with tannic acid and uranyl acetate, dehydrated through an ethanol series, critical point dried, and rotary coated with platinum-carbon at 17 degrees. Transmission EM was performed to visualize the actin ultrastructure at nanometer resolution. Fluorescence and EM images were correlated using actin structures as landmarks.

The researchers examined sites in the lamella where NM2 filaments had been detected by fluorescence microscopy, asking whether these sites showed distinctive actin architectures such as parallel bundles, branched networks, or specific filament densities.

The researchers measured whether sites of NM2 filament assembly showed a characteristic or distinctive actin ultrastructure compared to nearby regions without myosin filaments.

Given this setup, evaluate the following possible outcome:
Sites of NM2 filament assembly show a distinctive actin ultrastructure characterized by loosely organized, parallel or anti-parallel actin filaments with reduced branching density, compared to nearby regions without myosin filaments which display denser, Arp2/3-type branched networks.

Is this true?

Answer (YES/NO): NO